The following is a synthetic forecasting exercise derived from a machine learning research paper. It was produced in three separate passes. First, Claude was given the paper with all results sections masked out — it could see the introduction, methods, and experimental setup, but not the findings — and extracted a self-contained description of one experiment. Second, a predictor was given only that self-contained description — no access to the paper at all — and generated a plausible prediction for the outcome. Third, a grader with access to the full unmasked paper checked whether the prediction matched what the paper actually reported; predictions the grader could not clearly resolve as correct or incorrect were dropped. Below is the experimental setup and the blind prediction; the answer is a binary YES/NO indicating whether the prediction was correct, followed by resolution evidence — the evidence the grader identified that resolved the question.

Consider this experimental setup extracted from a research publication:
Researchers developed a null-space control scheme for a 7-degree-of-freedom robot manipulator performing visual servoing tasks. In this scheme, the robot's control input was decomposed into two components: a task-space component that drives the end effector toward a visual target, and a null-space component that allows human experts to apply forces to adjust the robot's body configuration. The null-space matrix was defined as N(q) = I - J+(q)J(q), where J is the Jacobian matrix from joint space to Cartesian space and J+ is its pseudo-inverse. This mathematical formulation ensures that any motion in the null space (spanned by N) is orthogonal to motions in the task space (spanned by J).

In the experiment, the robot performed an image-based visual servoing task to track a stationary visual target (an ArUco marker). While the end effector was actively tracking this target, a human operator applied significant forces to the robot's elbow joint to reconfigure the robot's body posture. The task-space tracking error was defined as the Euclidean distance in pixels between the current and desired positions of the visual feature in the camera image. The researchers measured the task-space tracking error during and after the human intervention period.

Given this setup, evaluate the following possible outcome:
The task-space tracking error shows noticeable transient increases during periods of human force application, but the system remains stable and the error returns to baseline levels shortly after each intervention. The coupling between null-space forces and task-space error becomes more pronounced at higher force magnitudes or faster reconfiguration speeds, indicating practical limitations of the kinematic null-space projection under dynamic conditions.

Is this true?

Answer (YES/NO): NO